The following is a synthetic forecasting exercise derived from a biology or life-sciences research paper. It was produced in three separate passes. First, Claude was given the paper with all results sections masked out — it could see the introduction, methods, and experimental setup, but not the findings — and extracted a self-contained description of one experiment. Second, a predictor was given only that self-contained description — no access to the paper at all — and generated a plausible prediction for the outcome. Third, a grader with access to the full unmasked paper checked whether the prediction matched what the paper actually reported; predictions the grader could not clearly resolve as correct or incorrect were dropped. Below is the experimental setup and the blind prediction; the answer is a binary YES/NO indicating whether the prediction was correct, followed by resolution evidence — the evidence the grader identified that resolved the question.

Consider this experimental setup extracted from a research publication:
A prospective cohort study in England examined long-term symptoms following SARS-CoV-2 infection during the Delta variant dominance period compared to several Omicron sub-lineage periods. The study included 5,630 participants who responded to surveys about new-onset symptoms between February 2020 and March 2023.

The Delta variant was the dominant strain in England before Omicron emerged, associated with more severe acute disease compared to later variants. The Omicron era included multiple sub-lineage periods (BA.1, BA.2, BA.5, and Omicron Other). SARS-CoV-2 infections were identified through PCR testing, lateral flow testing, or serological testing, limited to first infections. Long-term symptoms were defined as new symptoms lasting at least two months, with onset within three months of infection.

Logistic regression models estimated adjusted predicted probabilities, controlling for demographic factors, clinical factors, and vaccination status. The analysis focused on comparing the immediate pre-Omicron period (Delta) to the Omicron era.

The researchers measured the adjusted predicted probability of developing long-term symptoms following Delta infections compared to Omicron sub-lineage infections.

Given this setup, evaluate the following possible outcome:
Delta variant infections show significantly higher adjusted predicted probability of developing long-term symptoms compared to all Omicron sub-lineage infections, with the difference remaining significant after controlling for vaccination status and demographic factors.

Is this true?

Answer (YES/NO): NO